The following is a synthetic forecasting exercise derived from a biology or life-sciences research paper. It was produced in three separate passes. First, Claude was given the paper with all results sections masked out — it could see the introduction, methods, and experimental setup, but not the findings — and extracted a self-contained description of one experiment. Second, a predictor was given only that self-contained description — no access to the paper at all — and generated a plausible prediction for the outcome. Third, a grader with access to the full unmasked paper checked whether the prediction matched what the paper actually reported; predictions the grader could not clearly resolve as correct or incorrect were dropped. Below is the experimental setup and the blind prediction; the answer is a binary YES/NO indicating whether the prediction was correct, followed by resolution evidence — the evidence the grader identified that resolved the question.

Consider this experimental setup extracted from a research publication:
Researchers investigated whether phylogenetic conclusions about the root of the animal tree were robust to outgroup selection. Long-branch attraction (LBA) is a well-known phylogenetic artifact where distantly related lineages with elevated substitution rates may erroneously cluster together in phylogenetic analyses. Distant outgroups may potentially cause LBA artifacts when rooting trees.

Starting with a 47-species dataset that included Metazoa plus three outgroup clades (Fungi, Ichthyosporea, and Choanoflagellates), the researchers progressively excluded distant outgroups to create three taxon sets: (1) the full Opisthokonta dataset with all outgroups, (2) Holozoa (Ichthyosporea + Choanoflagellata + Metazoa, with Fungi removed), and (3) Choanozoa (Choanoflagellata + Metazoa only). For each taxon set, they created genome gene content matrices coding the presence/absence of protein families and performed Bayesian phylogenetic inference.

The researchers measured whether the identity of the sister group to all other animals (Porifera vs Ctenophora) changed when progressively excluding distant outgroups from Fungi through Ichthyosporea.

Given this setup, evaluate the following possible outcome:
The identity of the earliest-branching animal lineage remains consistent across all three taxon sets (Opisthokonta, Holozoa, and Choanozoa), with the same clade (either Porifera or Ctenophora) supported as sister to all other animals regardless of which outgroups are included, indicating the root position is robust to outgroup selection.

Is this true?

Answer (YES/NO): YES